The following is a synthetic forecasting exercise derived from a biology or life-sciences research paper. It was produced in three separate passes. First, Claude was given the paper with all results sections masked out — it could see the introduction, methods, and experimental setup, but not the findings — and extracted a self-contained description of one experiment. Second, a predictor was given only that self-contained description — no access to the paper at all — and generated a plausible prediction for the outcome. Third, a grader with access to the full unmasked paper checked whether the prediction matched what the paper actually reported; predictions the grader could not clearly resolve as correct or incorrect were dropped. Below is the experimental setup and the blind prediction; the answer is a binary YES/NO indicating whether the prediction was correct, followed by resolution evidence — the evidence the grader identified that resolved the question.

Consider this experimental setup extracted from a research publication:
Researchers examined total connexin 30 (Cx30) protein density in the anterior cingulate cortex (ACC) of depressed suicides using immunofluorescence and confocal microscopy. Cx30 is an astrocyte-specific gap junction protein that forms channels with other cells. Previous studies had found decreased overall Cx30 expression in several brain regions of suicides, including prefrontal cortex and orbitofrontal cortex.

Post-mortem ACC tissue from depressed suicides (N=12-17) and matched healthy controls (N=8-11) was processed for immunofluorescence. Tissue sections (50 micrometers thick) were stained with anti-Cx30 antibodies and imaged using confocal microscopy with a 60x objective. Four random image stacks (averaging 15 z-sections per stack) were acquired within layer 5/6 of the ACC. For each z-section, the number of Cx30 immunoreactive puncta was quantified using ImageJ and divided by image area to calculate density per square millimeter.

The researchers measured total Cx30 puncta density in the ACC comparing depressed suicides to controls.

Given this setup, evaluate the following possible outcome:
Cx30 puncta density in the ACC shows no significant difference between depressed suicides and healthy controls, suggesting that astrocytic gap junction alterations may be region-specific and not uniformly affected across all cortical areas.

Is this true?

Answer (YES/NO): YES